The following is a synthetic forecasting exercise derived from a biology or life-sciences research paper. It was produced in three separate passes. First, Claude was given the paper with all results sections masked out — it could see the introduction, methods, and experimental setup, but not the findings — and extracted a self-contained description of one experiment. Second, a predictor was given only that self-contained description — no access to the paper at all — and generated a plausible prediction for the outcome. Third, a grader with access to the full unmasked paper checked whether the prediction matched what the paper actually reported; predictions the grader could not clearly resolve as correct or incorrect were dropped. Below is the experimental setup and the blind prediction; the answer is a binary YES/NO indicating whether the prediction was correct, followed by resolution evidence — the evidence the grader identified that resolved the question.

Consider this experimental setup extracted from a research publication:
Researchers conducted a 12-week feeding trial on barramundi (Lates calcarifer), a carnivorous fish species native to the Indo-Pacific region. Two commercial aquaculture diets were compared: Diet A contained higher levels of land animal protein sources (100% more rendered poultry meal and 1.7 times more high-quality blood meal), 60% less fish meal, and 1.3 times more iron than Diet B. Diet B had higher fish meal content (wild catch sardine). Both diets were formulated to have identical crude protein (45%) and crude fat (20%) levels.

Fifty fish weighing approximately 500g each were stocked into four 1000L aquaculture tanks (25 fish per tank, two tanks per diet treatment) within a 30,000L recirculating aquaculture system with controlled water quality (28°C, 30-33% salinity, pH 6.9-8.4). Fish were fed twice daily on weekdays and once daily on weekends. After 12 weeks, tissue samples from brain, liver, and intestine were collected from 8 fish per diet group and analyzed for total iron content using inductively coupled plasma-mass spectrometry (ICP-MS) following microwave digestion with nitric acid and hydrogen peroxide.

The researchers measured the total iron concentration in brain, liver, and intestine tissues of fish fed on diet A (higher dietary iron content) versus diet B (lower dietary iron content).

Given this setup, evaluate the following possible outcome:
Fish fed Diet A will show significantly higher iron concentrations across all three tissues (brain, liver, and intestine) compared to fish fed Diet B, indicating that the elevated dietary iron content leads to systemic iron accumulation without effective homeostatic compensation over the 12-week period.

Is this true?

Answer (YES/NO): NO